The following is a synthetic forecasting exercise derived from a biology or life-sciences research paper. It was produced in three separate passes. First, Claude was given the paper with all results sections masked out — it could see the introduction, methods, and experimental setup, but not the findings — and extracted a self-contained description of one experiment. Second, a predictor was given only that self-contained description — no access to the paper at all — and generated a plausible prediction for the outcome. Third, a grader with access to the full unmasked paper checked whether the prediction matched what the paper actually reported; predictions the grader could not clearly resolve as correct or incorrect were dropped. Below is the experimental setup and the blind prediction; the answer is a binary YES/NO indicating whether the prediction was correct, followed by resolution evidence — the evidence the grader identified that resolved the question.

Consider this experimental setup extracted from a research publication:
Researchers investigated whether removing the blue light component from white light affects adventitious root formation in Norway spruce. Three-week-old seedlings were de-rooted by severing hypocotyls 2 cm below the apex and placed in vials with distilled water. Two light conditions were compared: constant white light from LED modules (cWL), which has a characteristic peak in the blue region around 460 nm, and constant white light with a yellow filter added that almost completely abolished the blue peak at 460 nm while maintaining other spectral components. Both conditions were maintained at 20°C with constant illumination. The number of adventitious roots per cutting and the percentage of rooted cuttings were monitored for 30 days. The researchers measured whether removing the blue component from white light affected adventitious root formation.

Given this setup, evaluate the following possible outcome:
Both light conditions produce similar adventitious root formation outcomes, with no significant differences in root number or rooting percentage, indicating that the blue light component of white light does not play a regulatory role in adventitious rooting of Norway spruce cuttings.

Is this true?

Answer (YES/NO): NO